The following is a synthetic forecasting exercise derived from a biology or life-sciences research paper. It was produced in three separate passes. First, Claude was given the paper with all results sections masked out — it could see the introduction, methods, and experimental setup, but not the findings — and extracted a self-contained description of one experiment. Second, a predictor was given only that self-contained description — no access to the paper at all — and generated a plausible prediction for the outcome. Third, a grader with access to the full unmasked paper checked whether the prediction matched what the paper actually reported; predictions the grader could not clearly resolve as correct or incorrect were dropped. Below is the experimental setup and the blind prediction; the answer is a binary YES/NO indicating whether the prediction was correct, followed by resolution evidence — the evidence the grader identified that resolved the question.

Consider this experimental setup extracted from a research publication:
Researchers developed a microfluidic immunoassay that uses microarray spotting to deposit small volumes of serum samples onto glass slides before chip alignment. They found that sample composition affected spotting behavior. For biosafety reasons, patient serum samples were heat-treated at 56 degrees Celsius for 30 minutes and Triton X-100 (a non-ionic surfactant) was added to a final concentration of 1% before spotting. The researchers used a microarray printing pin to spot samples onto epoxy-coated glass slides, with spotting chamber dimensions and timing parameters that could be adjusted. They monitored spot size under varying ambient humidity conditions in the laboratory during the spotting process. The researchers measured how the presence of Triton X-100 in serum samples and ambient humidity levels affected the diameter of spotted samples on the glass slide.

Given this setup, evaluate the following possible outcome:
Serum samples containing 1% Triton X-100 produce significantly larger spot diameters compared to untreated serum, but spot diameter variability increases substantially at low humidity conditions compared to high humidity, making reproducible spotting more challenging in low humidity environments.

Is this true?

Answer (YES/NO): NO